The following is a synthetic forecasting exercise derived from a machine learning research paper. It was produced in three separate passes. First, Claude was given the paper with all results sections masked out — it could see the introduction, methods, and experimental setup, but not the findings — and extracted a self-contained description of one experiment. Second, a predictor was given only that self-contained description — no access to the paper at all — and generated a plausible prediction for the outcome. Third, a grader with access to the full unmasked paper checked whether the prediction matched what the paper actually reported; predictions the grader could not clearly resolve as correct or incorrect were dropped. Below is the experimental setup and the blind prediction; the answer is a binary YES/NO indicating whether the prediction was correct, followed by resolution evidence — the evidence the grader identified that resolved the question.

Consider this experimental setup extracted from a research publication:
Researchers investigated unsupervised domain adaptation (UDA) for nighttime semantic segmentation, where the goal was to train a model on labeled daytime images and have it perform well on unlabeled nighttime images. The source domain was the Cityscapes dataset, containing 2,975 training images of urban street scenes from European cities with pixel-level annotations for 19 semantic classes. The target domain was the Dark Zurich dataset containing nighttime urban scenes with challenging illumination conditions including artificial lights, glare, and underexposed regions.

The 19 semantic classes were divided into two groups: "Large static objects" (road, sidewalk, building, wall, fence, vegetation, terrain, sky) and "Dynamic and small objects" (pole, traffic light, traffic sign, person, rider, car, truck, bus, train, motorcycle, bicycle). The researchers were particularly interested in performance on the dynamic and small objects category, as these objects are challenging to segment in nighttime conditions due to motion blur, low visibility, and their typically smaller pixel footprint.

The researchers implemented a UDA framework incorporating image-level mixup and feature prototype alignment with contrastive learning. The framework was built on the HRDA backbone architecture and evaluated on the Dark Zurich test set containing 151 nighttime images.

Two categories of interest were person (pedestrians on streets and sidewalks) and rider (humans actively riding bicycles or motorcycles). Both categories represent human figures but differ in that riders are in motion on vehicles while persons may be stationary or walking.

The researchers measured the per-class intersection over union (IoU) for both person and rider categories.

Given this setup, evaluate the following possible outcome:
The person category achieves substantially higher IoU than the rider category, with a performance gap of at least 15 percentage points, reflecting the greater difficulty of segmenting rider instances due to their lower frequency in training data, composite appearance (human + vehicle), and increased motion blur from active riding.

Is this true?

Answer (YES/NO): NO